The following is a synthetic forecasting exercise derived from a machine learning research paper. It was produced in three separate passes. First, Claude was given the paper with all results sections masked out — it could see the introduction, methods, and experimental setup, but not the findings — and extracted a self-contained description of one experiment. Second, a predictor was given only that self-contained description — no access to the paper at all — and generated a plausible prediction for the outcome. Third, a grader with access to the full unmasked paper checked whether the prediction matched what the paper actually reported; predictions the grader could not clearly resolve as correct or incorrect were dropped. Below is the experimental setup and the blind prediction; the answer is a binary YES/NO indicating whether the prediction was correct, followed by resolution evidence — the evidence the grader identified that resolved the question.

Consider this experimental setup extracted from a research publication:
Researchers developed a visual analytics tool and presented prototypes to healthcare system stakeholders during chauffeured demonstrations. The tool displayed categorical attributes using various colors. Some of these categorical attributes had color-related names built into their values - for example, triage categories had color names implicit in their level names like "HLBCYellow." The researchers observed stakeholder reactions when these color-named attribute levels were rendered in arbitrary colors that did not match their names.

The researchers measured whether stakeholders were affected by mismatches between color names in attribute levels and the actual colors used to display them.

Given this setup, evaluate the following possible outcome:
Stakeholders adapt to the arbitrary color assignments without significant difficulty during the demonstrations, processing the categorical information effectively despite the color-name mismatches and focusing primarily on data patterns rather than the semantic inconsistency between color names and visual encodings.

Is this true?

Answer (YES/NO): NO